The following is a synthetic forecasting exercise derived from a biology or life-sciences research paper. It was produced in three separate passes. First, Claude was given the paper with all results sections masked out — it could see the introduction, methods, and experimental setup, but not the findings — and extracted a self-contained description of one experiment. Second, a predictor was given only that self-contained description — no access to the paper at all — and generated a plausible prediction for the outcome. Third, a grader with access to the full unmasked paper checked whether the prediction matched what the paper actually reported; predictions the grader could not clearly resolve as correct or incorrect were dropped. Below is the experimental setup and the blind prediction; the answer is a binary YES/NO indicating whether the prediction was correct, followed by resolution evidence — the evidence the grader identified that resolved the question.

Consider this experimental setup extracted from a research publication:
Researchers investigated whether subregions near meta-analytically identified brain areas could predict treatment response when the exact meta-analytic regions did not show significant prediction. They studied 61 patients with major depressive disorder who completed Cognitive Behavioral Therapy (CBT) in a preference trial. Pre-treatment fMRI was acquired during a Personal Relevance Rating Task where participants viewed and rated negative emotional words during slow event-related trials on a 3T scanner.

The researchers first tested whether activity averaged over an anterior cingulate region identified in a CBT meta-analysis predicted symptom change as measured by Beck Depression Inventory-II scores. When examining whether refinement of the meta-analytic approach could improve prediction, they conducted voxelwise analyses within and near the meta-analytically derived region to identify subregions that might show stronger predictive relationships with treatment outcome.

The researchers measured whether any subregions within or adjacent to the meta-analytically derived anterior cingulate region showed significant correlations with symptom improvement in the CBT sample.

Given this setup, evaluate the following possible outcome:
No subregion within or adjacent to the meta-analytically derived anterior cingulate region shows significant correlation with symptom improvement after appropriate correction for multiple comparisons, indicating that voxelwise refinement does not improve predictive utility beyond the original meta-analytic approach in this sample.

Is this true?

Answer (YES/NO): NO